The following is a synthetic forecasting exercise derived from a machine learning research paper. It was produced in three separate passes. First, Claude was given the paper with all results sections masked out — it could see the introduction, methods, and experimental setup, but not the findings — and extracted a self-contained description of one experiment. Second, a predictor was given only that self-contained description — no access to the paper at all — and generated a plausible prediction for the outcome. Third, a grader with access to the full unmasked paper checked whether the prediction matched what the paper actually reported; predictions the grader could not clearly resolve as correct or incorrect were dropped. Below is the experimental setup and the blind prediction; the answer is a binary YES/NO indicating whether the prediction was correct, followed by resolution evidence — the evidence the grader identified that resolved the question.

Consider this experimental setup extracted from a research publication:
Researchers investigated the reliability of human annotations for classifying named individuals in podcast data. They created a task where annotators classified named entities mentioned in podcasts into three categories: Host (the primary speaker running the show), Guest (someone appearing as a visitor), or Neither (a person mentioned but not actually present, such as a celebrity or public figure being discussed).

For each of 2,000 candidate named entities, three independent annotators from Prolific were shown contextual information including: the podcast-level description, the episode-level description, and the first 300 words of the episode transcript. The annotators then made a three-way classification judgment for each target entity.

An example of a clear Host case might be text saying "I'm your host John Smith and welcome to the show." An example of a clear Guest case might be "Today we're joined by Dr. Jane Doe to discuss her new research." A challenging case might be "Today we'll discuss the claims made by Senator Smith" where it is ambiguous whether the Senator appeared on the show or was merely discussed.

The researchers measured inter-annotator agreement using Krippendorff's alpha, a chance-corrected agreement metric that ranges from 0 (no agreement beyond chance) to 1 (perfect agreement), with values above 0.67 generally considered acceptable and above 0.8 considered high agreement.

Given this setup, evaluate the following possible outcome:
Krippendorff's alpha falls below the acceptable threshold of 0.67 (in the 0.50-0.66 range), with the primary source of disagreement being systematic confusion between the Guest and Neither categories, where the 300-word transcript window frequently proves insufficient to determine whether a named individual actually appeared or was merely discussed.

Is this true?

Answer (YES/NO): NO